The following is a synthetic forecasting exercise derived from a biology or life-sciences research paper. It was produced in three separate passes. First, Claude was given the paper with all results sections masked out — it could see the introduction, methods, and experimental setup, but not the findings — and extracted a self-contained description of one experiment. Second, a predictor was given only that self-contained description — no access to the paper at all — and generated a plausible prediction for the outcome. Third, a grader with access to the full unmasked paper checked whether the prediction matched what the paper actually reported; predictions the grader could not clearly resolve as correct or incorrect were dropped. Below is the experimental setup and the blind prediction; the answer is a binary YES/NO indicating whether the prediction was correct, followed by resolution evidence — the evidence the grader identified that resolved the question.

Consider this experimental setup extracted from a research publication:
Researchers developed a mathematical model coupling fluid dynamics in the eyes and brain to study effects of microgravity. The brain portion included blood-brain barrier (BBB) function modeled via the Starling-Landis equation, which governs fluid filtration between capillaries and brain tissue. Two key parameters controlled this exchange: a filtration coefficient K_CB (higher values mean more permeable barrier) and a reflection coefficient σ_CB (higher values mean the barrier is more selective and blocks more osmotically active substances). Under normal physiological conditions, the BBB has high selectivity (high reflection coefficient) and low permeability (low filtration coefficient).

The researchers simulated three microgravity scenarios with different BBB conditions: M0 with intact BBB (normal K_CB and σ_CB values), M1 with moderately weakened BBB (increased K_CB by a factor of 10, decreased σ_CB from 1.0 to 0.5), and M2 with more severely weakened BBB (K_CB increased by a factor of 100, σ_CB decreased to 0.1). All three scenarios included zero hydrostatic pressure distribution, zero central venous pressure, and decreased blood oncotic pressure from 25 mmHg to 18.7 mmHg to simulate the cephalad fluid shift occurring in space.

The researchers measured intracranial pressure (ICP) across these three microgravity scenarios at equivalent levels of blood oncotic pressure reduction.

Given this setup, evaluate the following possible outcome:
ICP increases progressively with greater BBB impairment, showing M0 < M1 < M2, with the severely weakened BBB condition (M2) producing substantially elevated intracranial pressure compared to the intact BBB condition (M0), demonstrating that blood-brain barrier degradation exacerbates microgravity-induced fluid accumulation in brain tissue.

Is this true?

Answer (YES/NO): YES